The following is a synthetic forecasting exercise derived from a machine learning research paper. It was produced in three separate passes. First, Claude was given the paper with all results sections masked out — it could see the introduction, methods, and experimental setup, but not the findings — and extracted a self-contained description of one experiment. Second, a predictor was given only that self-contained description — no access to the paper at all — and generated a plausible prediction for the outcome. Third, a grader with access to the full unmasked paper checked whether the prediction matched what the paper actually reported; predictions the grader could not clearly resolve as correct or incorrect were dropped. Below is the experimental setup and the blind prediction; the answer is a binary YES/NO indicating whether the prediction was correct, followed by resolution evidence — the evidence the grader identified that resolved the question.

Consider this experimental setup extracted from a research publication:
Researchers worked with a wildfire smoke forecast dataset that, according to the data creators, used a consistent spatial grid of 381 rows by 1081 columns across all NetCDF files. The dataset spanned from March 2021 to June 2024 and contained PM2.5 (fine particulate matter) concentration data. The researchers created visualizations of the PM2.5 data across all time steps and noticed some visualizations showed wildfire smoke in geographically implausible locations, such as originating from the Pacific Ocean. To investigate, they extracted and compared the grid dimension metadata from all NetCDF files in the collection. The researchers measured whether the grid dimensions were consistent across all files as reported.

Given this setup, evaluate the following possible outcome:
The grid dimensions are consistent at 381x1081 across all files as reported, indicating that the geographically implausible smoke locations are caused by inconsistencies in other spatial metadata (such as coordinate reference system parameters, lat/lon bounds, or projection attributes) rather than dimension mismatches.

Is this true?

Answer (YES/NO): NO